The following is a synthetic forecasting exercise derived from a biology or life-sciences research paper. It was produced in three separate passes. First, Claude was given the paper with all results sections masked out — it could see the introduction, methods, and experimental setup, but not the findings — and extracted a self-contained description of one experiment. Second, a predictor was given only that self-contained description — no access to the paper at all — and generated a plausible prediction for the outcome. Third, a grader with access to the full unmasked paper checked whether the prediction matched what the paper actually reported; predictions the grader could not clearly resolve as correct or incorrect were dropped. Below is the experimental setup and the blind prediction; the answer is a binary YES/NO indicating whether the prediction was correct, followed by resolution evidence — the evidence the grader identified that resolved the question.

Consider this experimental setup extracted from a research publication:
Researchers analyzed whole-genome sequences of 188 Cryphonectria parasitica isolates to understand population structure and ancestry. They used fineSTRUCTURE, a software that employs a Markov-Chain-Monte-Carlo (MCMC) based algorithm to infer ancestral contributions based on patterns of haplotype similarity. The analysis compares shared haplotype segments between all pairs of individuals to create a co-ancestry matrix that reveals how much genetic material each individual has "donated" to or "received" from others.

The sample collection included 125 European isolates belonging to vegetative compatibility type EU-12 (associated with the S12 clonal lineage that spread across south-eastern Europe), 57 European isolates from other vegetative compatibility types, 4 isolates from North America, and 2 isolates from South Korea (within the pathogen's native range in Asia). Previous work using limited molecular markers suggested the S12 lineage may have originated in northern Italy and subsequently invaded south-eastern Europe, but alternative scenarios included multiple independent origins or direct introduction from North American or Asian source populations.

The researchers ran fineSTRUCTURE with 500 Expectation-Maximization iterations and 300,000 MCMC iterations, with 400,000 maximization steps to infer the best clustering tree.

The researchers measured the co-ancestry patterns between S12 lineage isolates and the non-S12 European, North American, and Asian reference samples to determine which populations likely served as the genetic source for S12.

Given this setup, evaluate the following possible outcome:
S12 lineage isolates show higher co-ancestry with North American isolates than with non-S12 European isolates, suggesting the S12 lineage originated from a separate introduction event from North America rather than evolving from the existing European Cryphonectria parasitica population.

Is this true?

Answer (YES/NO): NO